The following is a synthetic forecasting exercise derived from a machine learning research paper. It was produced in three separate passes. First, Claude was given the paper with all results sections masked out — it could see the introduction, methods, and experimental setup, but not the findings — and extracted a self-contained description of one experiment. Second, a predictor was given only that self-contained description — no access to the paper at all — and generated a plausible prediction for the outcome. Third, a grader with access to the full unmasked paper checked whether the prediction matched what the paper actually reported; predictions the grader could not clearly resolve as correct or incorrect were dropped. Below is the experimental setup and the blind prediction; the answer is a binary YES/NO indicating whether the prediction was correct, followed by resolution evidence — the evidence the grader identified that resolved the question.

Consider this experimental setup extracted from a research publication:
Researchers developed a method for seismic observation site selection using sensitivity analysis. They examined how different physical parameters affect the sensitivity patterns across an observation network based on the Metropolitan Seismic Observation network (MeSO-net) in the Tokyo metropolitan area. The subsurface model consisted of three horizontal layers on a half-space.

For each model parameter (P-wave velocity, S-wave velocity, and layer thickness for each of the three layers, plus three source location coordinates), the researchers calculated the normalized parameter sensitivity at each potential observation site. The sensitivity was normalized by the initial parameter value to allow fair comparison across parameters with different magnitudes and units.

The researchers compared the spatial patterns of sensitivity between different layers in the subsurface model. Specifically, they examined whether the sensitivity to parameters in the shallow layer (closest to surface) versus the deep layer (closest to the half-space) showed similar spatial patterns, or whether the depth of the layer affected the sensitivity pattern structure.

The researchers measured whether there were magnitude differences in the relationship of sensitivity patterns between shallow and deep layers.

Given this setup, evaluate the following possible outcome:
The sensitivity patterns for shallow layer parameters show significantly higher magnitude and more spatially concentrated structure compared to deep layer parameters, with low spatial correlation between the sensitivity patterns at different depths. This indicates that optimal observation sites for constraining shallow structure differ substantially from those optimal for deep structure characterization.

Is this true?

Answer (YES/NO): NO